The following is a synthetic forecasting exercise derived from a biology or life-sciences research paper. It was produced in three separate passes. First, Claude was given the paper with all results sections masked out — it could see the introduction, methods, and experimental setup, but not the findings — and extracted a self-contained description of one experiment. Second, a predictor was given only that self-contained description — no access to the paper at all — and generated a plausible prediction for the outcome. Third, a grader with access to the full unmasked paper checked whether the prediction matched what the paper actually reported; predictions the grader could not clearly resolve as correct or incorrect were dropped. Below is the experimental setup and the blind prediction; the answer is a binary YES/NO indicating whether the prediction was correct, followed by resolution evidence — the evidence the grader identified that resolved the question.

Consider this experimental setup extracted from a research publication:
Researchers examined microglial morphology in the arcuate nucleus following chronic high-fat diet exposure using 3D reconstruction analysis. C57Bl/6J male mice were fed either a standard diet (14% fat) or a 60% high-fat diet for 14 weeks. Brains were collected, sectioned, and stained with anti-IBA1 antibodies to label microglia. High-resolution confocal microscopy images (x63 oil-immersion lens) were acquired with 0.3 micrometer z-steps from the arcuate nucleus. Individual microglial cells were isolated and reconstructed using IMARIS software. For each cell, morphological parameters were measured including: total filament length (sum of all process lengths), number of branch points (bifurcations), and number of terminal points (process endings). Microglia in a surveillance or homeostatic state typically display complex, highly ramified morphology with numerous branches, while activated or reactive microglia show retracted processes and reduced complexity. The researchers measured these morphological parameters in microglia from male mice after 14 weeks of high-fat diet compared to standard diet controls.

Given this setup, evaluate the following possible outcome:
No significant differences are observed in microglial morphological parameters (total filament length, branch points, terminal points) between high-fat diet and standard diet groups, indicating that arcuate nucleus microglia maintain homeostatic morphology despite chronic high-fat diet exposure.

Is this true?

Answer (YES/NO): NO